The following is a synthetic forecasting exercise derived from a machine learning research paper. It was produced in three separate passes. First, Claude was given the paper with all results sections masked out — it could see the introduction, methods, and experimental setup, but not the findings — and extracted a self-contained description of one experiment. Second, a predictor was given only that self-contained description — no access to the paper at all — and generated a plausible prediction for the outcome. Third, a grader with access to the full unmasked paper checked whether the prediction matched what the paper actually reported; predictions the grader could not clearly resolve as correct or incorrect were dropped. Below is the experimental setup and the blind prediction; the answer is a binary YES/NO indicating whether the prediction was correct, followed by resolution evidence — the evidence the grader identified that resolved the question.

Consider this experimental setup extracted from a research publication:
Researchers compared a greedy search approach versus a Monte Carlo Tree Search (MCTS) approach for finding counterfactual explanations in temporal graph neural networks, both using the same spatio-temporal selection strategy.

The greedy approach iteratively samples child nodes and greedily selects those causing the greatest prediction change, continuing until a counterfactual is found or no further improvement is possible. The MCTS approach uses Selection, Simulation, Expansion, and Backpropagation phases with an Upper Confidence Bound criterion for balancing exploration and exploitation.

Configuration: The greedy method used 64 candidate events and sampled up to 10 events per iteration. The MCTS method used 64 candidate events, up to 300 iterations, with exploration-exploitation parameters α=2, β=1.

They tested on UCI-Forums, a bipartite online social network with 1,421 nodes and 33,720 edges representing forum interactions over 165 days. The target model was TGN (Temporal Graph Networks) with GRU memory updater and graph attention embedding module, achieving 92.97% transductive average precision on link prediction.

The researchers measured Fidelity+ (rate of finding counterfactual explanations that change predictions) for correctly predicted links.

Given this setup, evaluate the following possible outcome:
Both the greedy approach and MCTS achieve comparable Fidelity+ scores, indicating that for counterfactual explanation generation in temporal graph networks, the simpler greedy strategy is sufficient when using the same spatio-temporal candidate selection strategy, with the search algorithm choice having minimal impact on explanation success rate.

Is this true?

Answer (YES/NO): YES